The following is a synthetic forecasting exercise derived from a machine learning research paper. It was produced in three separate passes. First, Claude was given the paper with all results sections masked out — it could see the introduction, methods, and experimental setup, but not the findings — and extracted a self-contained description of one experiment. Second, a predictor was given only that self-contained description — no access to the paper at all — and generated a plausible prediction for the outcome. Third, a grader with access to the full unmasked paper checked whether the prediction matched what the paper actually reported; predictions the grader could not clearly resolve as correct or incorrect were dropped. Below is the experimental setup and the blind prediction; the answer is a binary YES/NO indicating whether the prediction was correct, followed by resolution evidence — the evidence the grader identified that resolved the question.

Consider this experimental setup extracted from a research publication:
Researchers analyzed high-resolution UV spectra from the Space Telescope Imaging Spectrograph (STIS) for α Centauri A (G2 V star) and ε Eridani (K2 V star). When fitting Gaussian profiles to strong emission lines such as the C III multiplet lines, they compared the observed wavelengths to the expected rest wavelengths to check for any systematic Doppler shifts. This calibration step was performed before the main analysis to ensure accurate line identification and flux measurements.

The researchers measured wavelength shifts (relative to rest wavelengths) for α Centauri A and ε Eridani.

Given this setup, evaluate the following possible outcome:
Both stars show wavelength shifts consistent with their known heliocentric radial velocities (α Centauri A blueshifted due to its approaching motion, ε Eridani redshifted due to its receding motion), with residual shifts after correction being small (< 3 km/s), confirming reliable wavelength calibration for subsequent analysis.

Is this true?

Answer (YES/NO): NO